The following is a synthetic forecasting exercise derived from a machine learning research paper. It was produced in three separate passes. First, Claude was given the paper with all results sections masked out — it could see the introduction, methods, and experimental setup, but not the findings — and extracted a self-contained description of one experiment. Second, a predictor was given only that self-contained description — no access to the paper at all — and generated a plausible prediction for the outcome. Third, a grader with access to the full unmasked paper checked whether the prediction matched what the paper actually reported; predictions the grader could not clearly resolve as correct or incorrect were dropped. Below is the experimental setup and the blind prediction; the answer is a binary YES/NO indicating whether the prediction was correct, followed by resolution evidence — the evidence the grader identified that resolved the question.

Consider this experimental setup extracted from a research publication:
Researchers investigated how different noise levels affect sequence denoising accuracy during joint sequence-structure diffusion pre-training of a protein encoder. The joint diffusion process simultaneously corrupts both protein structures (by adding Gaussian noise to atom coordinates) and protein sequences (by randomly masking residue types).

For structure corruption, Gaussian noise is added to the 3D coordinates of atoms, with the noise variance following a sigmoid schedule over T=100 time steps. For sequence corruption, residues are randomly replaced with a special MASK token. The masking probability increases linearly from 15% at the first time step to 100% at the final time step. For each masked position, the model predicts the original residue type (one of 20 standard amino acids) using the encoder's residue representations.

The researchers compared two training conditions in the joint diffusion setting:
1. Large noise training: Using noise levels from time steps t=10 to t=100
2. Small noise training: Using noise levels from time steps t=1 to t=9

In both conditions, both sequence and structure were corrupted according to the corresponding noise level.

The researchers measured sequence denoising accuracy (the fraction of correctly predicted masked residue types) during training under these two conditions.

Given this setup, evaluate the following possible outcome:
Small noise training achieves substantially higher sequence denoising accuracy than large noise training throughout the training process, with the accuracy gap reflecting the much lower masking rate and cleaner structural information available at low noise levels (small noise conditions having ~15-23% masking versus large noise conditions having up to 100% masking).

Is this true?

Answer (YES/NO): YES